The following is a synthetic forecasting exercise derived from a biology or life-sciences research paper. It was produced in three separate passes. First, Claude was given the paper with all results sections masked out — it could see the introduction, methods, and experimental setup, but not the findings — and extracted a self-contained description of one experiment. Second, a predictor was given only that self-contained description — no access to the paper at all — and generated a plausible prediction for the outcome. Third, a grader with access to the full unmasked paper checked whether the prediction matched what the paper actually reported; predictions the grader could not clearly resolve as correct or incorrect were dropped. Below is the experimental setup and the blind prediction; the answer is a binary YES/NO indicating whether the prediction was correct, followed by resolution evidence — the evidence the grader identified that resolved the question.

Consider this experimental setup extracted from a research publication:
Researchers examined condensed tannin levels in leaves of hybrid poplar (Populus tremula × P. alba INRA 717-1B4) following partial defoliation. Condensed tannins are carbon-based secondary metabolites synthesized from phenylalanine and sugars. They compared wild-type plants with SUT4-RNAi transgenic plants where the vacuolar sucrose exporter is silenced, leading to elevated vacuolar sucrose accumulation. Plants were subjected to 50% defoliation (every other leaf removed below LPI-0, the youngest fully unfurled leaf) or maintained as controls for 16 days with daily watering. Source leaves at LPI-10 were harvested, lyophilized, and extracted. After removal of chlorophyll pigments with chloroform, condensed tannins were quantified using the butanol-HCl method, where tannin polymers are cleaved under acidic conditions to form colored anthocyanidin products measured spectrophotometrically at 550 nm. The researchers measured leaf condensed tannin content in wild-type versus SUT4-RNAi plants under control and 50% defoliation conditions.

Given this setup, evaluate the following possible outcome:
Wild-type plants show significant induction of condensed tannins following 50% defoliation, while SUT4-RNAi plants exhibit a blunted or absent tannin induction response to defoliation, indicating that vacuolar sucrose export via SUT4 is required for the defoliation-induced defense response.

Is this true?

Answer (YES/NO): NO